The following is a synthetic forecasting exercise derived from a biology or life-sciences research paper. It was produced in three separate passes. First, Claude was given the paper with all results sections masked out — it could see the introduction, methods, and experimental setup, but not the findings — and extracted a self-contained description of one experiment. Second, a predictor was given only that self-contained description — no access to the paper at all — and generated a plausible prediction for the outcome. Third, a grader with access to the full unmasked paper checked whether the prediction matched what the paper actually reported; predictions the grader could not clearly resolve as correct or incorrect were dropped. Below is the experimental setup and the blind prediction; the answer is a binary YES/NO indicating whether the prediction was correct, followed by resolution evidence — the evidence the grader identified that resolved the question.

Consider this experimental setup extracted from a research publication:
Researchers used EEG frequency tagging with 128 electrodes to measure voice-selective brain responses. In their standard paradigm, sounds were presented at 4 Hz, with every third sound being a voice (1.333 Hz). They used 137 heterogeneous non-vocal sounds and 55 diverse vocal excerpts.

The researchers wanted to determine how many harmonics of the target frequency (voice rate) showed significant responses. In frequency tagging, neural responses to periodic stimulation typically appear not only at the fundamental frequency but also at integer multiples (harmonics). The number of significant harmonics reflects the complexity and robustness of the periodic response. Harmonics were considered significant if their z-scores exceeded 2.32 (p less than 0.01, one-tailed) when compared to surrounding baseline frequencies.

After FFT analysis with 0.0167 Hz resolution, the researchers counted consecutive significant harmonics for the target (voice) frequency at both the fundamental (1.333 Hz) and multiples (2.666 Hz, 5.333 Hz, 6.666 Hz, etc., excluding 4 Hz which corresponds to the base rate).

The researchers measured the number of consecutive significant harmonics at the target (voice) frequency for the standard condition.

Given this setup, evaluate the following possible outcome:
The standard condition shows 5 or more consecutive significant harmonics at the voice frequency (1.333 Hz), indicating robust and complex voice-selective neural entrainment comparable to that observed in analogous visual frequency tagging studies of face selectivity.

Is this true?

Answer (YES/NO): NO